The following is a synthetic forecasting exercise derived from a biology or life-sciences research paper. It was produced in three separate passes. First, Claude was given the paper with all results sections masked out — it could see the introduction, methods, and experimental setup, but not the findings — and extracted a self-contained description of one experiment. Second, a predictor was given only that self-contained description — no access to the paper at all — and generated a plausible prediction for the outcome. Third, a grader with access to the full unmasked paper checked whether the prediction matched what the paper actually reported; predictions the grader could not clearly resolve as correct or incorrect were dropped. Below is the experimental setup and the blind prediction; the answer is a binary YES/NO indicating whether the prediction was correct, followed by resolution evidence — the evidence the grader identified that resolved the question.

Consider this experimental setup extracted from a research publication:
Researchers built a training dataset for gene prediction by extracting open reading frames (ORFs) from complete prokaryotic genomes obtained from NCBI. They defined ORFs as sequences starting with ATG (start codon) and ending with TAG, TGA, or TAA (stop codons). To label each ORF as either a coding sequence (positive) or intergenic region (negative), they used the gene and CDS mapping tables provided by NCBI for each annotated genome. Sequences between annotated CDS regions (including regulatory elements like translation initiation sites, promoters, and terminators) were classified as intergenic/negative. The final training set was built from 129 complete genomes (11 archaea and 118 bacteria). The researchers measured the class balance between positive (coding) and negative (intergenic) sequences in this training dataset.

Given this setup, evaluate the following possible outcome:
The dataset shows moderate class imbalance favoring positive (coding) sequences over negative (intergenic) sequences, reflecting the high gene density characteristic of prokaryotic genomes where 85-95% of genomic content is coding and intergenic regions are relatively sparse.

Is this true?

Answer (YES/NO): NO